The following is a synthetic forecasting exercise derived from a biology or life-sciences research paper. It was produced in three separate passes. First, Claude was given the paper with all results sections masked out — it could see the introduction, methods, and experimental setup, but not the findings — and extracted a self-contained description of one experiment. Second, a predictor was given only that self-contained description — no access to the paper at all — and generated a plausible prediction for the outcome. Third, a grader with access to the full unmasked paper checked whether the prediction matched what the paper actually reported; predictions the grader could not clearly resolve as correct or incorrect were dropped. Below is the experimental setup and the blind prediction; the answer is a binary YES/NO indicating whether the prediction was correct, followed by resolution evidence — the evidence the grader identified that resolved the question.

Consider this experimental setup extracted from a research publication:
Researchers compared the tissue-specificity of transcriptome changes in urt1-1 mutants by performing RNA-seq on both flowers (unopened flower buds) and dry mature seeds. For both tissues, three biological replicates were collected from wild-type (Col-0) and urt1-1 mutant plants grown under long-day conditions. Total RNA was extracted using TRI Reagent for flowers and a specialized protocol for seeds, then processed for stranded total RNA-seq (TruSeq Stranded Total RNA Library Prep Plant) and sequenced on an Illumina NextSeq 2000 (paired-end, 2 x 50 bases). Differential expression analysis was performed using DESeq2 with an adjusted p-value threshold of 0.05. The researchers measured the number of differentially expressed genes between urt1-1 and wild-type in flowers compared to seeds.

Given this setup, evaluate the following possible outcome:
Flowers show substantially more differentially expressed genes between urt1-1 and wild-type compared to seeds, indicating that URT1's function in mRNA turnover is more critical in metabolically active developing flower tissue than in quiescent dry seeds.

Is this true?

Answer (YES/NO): NO